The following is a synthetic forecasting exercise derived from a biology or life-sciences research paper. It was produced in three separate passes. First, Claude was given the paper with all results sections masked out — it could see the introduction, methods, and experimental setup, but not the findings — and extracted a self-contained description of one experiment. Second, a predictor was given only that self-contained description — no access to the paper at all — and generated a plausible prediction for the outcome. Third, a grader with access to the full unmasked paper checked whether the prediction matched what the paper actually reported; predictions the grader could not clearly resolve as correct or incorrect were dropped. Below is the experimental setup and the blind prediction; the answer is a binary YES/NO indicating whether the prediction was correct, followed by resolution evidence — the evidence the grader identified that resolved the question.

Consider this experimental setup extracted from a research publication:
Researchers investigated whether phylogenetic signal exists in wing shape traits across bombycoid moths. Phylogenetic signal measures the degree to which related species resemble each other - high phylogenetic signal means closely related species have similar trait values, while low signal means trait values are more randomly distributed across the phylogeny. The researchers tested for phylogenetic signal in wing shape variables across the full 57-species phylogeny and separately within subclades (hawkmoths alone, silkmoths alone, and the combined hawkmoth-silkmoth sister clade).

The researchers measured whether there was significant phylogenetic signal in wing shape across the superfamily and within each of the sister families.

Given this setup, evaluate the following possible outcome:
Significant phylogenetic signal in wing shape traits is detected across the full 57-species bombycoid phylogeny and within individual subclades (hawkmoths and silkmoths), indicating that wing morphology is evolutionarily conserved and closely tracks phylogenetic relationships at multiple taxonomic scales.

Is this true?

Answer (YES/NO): NO